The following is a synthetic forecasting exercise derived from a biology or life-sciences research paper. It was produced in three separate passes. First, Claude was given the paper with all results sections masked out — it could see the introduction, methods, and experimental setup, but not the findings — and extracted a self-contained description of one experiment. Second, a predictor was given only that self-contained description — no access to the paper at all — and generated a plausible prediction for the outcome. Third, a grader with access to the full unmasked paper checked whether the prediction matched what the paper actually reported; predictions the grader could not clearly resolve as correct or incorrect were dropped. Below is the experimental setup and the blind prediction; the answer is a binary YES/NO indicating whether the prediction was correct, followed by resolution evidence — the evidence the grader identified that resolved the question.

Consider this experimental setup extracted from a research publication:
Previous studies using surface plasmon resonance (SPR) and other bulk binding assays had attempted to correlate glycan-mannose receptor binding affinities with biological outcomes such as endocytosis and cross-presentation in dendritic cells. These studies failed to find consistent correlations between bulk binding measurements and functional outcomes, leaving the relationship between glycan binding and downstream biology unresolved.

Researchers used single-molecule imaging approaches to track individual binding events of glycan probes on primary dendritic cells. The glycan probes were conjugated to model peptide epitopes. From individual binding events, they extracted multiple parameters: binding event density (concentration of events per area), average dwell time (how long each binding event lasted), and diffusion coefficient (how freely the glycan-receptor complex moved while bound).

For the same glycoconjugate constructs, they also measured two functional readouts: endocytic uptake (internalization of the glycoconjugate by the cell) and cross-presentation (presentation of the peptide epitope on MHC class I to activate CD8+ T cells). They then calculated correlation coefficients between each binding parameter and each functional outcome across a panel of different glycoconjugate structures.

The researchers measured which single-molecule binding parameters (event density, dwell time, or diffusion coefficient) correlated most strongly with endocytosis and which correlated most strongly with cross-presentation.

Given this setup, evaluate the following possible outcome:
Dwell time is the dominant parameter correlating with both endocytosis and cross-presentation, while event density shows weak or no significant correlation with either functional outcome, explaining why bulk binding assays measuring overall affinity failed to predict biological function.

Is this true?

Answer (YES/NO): NO